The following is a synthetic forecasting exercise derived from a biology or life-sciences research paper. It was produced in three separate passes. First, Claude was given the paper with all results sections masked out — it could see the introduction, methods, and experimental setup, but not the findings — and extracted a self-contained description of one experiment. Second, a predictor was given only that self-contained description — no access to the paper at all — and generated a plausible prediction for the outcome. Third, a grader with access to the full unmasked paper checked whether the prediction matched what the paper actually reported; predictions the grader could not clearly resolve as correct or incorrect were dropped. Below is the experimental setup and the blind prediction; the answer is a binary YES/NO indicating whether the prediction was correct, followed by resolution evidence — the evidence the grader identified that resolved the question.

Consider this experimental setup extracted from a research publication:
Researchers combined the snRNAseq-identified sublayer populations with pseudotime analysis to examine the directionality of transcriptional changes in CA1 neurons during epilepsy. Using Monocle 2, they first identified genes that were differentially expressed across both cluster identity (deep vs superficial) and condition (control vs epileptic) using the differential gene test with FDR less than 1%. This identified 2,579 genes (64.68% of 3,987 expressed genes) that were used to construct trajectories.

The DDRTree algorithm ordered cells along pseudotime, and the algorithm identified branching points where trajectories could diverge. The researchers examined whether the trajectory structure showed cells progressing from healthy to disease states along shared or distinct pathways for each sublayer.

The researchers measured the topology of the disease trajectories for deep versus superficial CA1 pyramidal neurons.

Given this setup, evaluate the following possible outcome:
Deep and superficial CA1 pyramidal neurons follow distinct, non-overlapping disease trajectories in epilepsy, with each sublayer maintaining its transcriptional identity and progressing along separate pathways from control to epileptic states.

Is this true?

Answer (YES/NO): YES